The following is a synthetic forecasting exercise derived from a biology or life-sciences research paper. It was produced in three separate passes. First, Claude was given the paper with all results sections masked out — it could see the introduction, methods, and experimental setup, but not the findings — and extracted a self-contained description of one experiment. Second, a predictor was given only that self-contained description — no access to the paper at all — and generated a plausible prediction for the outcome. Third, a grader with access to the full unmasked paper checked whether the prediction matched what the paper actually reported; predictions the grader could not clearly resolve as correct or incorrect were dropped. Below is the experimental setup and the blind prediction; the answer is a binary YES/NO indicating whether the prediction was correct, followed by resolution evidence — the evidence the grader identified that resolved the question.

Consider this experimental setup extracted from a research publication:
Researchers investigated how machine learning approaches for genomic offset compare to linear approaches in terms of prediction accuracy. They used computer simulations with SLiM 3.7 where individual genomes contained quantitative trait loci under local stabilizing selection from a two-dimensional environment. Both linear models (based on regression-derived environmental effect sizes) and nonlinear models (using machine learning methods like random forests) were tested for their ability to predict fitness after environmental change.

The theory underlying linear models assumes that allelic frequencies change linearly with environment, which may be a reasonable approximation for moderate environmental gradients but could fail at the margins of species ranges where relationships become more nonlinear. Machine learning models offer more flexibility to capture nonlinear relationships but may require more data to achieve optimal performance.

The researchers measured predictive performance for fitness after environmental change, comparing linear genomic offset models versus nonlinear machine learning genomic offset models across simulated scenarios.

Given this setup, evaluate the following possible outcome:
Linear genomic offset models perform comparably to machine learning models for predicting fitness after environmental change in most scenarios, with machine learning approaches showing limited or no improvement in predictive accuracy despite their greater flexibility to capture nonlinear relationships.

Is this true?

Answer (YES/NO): YES